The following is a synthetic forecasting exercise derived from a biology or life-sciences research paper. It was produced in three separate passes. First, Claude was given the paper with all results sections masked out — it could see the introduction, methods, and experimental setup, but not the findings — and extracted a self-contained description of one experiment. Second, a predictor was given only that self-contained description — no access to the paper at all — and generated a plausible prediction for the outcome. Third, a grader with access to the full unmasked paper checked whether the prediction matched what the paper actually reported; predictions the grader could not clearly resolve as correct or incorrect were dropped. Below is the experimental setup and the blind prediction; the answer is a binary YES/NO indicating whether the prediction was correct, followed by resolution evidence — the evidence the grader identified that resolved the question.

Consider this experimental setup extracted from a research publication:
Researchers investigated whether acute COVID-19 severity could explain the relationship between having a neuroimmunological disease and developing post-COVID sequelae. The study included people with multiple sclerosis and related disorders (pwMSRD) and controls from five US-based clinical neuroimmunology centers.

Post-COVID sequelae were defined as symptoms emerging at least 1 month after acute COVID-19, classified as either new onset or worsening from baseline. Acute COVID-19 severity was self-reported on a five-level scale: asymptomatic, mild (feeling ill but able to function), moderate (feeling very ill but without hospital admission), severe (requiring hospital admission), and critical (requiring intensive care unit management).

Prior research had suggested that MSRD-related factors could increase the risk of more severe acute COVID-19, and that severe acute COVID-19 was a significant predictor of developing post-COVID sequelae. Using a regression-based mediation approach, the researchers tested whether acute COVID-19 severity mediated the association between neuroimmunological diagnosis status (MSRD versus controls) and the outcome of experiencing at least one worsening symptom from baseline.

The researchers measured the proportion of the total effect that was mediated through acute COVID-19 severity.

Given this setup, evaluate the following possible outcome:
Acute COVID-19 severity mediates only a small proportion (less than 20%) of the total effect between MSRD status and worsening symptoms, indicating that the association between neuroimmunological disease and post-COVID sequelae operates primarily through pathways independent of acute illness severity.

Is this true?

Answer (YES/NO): NO